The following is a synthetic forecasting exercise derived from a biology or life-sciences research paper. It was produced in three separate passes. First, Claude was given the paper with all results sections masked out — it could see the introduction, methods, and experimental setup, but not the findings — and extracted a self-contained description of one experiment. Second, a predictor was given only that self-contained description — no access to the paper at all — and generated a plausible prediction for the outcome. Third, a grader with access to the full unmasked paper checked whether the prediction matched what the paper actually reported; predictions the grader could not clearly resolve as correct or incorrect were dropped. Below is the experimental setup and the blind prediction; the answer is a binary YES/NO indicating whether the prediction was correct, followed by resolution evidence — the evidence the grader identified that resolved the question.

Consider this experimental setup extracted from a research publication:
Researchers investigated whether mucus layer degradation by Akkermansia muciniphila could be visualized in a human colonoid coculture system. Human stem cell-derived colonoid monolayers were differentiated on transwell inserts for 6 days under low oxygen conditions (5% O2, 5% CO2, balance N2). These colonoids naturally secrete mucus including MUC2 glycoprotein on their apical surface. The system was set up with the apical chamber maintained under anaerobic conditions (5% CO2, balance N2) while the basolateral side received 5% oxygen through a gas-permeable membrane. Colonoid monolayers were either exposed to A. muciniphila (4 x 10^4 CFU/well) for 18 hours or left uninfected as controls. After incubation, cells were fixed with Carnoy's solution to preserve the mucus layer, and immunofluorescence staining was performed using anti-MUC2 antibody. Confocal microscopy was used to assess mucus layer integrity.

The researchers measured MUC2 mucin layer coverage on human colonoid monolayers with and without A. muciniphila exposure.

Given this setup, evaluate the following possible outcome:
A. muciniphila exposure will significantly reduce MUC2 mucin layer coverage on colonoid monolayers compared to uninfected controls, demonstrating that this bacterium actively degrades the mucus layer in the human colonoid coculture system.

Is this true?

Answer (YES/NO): YES